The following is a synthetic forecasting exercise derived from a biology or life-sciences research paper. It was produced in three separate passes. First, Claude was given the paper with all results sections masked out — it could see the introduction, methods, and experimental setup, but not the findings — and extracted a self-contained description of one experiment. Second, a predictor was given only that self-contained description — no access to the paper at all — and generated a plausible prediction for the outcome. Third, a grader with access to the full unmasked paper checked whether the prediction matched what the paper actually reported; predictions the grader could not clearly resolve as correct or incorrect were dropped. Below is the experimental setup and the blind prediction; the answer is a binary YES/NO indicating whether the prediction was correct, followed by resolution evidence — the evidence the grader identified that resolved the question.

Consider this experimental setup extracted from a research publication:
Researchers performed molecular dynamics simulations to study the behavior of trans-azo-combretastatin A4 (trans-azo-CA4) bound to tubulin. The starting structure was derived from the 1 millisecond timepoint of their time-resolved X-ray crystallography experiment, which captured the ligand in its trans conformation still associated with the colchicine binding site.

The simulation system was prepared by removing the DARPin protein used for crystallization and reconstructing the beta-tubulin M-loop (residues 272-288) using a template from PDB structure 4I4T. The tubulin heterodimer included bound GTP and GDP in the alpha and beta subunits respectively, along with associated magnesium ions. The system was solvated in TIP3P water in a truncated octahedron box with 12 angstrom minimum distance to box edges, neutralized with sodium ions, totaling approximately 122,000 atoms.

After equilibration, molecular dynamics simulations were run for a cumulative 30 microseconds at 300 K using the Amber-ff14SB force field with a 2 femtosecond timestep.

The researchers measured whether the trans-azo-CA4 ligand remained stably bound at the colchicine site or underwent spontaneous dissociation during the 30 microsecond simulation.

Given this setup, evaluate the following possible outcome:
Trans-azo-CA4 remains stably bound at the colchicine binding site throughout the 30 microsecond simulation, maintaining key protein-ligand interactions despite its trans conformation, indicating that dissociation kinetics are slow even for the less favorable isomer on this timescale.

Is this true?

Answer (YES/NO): NO